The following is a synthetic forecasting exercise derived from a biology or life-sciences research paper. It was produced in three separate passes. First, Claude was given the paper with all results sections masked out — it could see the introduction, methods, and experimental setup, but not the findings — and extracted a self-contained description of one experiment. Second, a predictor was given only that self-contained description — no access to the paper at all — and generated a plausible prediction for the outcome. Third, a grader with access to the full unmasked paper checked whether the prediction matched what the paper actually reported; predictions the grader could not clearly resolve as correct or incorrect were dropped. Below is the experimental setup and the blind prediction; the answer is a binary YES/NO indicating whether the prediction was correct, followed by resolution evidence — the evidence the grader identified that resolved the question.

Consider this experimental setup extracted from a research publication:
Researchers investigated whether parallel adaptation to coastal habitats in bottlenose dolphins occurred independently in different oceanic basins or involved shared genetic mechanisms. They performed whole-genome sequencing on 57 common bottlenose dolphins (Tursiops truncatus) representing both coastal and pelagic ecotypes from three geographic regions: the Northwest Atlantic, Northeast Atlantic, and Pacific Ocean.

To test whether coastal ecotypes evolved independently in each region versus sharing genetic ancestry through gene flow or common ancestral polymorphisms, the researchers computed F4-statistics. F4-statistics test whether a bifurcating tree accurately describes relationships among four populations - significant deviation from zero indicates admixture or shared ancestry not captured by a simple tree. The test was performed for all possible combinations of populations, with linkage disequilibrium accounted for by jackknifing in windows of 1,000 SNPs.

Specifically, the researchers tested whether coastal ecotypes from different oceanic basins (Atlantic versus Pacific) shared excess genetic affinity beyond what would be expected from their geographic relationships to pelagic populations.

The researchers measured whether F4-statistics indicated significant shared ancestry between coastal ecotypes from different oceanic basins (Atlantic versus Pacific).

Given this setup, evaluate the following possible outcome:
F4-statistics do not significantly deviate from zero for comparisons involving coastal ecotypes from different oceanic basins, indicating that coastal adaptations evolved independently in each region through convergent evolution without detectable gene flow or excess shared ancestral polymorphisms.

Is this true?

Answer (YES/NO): NO